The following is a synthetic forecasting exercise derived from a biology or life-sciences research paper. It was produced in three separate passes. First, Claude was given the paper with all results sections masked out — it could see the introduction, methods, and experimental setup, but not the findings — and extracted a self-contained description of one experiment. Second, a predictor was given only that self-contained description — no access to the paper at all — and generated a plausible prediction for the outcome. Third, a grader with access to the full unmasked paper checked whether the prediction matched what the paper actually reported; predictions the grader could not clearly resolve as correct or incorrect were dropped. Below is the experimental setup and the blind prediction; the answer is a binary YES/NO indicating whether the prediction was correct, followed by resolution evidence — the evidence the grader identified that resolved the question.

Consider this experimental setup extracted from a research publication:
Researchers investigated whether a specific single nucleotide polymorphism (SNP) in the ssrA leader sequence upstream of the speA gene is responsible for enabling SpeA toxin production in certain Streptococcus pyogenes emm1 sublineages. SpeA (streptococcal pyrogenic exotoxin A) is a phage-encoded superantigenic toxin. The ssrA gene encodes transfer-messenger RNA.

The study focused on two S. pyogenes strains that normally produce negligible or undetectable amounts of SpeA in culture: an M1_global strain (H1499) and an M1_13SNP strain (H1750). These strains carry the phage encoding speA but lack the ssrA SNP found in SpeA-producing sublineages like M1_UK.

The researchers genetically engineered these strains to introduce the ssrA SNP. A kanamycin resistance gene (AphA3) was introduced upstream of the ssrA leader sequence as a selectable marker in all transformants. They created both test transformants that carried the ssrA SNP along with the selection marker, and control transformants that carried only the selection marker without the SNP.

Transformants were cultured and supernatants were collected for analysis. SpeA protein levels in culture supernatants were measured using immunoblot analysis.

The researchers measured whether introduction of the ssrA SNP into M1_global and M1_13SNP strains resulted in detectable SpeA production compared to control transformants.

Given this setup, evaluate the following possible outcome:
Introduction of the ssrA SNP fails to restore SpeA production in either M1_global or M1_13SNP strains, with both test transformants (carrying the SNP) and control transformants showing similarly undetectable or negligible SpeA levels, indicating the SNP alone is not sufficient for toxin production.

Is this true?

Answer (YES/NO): NO